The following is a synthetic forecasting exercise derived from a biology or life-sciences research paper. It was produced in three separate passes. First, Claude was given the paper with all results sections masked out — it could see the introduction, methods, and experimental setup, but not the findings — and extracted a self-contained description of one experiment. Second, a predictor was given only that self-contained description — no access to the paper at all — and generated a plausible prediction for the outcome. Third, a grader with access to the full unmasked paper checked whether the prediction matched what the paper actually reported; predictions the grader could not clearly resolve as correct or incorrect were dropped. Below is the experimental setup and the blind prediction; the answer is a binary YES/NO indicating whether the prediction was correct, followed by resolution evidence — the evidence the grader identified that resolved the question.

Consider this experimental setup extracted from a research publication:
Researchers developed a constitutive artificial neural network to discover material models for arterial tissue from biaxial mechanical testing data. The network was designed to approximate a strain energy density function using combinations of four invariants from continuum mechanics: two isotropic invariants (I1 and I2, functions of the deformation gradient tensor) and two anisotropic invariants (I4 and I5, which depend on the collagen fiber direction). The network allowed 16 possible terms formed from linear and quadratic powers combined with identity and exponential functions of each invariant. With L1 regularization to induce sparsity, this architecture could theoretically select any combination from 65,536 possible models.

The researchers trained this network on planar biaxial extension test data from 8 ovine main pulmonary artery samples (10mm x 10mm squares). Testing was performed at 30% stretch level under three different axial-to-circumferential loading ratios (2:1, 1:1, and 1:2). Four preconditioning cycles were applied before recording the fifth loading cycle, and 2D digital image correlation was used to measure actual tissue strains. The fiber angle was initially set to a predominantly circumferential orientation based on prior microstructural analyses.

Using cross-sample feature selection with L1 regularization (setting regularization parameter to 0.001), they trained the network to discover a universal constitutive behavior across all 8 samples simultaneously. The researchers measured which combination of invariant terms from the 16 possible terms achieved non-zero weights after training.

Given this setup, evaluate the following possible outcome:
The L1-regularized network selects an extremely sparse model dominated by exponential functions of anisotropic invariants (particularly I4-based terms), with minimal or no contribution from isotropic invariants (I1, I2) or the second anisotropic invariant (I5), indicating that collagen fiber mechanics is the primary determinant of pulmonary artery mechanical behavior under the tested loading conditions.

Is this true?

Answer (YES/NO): NO